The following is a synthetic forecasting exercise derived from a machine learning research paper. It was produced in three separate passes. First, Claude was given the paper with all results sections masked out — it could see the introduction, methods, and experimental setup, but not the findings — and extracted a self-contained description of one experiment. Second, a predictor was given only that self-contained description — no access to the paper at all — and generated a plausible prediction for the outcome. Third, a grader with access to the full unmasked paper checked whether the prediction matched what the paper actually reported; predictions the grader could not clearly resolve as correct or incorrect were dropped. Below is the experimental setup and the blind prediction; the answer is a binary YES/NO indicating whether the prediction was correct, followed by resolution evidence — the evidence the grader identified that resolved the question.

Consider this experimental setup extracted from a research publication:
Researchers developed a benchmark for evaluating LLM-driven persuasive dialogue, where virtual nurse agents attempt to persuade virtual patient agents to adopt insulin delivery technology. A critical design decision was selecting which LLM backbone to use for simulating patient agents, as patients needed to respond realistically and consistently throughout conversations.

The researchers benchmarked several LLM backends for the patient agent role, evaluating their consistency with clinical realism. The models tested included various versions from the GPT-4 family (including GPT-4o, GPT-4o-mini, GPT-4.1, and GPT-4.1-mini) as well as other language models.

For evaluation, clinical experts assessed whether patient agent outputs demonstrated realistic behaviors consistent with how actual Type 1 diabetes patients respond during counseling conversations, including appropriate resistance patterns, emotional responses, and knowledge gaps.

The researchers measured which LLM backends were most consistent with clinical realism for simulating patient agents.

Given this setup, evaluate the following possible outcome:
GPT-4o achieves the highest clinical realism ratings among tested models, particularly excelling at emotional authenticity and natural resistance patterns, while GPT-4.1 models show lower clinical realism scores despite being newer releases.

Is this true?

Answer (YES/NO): NO